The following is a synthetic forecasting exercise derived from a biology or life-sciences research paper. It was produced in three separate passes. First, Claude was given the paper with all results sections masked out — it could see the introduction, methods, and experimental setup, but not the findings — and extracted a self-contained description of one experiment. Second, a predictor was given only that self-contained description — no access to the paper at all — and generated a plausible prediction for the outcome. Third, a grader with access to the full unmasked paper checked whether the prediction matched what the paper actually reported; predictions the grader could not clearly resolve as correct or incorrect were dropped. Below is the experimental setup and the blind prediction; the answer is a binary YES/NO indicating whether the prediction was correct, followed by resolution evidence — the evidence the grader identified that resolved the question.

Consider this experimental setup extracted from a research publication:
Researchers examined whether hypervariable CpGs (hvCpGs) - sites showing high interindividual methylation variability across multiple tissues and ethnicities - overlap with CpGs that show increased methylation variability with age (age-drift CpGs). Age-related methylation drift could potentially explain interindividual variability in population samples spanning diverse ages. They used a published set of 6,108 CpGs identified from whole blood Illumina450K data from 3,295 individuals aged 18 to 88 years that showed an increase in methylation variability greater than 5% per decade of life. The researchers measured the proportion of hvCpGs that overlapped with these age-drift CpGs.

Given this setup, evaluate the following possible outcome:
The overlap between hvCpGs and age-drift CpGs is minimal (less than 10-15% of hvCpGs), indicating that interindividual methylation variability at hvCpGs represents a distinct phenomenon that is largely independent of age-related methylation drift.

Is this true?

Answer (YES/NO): YES